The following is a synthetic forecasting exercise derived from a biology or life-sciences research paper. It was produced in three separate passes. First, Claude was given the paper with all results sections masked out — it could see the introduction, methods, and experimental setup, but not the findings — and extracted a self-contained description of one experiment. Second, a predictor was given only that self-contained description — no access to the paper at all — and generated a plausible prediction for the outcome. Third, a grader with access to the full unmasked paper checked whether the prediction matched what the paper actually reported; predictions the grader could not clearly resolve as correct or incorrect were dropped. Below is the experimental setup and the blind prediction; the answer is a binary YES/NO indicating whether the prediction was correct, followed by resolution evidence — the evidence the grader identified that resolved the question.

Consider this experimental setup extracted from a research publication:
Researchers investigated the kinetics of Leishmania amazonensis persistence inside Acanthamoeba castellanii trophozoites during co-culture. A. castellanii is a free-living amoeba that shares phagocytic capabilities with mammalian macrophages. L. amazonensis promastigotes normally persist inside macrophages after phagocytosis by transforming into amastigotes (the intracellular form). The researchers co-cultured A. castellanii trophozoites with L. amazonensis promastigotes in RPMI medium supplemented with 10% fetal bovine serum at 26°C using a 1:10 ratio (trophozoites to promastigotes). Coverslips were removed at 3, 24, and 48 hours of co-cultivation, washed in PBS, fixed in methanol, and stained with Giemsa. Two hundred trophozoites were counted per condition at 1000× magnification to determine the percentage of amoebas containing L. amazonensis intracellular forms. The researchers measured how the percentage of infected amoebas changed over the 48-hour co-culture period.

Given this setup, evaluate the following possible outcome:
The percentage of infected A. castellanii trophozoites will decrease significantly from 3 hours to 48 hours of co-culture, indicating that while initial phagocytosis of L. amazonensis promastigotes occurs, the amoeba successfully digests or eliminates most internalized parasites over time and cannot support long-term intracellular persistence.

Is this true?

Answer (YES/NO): YES